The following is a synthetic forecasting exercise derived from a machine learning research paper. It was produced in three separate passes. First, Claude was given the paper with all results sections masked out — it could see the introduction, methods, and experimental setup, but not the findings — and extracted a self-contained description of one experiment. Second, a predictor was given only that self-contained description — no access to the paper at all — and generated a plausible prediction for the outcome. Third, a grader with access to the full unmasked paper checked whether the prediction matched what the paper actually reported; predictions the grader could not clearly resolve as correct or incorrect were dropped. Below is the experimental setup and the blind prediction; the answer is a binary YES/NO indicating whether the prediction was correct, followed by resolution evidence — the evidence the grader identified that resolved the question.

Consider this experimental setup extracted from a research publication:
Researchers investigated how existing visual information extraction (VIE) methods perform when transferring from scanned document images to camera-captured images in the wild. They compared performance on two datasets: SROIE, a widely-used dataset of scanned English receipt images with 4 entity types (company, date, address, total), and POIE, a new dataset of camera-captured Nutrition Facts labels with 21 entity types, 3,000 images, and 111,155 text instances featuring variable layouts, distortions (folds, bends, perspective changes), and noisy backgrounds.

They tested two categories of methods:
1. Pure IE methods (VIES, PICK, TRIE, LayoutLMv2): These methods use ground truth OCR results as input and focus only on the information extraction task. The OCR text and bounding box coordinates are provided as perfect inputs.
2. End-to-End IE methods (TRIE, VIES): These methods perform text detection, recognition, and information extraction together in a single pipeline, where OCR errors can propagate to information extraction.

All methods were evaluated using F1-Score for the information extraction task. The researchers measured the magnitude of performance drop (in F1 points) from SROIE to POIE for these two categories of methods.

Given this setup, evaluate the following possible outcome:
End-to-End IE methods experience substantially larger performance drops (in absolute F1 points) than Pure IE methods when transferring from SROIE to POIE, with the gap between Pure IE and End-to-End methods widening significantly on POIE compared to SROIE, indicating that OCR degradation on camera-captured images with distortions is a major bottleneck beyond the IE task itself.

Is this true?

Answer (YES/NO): NO